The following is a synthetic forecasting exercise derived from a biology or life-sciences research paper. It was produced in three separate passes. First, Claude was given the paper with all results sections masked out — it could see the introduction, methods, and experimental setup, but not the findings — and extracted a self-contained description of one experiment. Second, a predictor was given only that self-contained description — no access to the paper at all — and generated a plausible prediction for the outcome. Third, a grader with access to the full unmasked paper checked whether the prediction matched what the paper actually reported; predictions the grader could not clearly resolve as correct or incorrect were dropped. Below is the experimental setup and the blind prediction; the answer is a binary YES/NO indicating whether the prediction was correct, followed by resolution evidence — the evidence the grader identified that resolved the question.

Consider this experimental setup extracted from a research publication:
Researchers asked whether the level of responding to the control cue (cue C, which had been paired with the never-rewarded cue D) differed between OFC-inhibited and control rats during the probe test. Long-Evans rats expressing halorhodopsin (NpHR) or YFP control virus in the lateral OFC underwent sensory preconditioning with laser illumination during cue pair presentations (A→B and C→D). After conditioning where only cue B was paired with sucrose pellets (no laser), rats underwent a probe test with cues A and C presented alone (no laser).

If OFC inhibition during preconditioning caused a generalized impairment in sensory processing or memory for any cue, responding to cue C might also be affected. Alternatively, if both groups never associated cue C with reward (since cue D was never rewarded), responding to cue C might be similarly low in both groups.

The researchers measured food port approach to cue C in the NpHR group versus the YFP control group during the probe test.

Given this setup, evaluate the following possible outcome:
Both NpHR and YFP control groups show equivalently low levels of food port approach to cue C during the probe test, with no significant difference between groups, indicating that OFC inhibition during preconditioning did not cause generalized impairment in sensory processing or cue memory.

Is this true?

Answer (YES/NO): NO